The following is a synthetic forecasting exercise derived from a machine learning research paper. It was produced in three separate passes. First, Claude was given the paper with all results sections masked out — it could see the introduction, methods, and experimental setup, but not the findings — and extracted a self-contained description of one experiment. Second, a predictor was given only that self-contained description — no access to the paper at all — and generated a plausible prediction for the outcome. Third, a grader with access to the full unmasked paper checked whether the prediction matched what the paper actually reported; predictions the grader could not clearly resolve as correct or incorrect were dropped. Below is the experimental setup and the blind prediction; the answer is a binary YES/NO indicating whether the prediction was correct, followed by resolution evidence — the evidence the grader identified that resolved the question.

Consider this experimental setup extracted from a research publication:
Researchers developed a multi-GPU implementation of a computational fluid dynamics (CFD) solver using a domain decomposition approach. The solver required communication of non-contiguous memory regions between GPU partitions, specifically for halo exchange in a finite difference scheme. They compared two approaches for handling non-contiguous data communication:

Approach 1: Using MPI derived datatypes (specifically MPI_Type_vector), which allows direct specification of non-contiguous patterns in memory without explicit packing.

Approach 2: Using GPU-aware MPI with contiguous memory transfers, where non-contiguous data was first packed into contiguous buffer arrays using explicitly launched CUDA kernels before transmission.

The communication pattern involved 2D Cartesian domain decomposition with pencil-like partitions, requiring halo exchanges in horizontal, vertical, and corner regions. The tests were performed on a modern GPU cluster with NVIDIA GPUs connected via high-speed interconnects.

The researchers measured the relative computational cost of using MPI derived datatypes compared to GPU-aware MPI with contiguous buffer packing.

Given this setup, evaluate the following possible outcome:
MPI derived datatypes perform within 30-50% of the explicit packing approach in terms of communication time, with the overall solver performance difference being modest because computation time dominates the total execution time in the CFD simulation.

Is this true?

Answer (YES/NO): NO